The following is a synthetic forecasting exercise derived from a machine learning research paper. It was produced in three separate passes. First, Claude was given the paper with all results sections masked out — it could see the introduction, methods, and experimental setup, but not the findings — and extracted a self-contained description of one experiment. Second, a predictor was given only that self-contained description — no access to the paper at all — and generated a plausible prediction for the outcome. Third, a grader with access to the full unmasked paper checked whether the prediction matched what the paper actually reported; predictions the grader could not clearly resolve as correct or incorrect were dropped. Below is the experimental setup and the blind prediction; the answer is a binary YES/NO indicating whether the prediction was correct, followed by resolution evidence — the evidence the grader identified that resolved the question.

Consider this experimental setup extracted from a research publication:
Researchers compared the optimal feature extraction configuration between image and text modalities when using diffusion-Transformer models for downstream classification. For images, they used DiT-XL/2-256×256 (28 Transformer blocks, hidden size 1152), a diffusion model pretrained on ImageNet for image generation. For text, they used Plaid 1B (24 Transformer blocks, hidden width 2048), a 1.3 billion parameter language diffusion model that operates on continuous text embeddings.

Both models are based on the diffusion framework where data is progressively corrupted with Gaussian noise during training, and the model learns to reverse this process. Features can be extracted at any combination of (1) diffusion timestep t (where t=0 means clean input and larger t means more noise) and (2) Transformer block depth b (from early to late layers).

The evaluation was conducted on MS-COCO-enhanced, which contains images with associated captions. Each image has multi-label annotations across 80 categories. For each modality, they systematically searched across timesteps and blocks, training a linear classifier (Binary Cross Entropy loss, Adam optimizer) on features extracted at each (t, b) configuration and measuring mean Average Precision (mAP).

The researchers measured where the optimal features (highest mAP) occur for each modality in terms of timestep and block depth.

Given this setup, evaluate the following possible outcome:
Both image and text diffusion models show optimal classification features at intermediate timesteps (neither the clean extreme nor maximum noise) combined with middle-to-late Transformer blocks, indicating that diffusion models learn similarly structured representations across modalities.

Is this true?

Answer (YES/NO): NO